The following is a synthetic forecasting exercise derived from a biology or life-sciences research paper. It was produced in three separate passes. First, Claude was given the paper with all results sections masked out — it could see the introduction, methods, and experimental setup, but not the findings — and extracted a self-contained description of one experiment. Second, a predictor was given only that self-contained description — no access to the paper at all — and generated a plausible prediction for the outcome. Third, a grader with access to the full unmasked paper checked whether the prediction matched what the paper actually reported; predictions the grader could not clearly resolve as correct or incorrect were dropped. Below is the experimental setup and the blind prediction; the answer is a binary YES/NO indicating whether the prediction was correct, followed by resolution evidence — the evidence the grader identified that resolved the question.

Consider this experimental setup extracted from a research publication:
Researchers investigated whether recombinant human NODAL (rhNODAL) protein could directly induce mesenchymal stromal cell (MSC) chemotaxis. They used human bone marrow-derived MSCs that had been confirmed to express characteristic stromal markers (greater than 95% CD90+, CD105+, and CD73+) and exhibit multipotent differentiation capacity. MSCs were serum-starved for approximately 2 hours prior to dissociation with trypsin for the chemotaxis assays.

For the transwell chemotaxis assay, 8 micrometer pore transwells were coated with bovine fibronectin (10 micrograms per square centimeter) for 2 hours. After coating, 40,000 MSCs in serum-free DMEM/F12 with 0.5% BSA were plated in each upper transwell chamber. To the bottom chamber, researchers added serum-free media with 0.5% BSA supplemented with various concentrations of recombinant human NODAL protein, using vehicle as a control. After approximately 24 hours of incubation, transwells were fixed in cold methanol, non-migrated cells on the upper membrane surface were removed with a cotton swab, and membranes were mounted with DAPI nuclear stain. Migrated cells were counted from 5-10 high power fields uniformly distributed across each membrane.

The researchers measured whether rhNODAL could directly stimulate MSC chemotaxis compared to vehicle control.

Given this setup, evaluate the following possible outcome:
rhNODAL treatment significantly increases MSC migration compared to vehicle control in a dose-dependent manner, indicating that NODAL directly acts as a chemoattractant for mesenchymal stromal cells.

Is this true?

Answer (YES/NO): NO